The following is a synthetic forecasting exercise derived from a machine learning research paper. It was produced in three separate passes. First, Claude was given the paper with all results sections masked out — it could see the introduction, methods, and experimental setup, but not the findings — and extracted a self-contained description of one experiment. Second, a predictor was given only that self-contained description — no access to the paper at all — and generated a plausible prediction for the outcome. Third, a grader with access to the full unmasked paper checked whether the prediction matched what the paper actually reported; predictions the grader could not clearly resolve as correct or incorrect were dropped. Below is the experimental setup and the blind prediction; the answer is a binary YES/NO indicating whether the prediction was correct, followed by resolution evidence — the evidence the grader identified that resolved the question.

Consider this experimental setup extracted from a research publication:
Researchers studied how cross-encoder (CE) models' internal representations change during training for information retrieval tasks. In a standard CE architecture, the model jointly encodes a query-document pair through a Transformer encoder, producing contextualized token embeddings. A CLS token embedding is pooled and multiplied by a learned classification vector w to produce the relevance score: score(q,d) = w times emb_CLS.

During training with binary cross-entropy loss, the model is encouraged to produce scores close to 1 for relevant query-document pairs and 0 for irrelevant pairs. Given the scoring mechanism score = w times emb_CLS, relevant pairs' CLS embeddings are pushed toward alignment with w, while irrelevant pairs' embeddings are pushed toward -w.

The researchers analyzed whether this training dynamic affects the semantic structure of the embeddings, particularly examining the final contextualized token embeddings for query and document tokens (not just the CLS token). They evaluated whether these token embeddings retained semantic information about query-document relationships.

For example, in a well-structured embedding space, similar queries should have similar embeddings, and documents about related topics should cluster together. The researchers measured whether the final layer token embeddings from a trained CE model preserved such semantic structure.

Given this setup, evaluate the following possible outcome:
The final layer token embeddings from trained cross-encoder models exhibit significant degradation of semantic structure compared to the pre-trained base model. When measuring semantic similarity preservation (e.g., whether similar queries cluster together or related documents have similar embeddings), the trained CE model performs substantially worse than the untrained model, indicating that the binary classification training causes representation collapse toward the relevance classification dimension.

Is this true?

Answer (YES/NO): YES